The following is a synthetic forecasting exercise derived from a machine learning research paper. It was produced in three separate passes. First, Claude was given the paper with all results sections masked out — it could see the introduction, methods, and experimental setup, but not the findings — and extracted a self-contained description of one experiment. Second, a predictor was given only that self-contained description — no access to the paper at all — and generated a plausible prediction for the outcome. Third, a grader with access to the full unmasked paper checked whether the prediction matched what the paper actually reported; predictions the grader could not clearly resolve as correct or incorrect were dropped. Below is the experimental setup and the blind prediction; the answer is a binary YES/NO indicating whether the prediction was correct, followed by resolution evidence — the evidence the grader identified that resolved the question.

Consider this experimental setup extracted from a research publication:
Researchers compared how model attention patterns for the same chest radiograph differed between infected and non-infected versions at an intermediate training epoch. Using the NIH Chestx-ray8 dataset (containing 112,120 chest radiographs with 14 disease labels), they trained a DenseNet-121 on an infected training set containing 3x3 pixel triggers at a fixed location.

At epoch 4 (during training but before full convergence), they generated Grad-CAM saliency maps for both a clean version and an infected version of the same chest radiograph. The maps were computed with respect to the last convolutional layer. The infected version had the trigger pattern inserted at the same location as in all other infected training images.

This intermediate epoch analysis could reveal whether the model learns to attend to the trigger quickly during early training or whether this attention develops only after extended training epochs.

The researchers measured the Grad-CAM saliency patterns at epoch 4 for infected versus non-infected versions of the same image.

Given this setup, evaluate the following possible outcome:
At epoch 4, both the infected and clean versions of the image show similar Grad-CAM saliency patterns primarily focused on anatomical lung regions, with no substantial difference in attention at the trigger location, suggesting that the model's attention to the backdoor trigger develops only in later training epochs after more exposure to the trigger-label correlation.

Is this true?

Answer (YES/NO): NO